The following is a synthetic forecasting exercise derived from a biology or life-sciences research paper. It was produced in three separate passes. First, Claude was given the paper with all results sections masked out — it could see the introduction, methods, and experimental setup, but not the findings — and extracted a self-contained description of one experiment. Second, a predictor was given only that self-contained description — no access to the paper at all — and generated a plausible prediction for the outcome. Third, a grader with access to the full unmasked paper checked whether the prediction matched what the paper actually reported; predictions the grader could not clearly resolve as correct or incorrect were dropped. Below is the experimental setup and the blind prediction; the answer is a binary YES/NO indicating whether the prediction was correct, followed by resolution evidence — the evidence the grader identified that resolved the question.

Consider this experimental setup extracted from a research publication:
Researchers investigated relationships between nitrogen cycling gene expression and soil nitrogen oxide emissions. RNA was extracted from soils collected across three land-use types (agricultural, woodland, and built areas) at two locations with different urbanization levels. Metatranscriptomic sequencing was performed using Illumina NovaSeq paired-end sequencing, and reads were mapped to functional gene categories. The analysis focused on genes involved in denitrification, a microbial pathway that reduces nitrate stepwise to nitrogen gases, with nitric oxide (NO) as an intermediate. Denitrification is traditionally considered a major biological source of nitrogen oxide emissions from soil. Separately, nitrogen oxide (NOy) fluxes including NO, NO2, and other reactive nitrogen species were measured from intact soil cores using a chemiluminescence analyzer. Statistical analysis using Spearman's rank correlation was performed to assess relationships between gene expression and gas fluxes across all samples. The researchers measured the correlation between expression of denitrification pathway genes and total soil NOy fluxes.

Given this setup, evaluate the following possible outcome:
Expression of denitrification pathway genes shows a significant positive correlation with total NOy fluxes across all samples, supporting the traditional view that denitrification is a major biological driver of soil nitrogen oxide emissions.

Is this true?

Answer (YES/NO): YES